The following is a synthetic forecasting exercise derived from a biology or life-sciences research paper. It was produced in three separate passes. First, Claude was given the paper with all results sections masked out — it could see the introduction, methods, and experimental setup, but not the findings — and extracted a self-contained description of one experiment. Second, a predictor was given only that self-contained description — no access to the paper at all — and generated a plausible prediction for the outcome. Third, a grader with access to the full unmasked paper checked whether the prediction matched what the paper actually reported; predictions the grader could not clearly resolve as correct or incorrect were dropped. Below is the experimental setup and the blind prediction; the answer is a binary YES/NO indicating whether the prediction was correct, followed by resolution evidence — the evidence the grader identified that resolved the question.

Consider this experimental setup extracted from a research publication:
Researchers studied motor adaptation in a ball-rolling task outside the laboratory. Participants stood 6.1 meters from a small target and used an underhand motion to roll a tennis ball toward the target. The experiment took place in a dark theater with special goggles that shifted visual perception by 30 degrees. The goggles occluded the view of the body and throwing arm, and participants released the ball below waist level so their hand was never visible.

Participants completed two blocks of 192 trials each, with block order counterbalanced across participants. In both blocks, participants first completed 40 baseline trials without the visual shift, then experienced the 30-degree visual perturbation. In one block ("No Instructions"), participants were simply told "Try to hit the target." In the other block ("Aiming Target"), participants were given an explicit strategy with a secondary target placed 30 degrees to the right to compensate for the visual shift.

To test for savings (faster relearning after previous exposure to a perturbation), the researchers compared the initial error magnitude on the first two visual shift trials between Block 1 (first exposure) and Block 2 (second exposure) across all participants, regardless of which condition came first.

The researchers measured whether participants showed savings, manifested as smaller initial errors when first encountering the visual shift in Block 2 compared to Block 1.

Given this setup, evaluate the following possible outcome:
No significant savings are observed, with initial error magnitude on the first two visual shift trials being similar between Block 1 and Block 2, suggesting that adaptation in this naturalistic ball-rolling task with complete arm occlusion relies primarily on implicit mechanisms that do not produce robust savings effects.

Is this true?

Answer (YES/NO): NO